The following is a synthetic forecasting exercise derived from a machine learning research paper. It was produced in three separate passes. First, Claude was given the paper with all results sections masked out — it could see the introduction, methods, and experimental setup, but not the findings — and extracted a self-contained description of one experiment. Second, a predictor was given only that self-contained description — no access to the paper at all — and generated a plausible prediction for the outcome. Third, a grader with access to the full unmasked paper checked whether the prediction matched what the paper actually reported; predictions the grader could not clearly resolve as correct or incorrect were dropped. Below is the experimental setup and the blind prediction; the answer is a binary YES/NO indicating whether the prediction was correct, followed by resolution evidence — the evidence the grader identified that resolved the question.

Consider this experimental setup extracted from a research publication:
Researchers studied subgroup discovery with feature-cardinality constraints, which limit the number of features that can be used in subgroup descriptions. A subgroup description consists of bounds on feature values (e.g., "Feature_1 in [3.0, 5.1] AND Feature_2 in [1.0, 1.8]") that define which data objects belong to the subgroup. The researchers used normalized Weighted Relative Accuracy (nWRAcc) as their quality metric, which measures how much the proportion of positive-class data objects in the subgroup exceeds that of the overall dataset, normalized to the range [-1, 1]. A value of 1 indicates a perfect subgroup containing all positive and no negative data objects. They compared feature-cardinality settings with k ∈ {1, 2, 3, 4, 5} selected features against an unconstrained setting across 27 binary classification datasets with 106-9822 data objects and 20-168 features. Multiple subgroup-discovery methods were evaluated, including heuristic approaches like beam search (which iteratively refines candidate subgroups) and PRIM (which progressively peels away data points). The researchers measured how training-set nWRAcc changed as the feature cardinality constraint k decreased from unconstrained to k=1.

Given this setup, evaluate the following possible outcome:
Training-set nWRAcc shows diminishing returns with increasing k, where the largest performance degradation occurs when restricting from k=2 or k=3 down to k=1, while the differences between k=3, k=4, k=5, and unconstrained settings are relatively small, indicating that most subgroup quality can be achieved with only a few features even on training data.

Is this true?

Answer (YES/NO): YES